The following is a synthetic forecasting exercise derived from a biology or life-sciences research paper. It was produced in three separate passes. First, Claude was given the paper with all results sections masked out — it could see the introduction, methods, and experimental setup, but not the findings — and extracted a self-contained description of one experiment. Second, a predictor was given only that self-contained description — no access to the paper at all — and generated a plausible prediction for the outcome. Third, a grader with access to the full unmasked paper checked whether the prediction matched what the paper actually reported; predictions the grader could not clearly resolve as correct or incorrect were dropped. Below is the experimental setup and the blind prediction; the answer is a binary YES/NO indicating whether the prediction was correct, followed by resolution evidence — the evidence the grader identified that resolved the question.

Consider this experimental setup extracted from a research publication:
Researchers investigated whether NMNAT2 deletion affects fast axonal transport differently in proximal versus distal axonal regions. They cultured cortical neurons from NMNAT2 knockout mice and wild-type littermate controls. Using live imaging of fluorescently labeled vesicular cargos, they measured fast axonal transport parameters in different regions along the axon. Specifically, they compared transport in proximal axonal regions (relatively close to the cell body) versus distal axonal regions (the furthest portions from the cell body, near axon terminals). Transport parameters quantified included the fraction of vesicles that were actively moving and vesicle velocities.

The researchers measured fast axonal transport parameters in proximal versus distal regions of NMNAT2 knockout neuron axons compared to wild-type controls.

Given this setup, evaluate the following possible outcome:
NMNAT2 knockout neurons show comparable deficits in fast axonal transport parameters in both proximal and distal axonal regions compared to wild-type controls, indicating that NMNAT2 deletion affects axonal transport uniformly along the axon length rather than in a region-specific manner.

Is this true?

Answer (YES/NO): NO